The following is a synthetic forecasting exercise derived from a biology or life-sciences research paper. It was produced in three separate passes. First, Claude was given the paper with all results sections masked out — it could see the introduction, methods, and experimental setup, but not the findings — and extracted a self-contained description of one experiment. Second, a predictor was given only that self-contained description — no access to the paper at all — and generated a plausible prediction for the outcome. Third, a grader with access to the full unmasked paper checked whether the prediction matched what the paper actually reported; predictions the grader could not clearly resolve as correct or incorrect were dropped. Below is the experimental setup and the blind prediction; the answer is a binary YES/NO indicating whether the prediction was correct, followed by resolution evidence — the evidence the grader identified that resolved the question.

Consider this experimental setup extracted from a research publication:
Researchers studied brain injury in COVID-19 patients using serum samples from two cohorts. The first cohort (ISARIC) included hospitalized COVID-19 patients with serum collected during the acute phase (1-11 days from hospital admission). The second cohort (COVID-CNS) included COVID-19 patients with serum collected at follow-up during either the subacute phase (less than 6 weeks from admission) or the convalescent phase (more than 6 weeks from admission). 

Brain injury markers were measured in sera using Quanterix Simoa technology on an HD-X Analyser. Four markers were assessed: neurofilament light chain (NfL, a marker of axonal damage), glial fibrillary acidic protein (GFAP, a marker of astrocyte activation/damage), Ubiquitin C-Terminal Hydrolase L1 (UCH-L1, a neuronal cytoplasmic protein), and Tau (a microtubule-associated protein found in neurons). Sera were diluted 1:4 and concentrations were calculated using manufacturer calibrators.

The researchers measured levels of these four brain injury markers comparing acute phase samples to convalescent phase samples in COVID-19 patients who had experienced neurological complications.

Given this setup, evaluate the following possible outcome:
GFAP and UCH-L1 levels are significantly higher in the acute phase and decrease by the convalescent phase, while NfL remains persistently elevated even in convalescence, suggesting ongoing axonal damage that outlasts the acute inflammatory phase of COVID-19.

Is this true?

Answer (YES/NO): NO